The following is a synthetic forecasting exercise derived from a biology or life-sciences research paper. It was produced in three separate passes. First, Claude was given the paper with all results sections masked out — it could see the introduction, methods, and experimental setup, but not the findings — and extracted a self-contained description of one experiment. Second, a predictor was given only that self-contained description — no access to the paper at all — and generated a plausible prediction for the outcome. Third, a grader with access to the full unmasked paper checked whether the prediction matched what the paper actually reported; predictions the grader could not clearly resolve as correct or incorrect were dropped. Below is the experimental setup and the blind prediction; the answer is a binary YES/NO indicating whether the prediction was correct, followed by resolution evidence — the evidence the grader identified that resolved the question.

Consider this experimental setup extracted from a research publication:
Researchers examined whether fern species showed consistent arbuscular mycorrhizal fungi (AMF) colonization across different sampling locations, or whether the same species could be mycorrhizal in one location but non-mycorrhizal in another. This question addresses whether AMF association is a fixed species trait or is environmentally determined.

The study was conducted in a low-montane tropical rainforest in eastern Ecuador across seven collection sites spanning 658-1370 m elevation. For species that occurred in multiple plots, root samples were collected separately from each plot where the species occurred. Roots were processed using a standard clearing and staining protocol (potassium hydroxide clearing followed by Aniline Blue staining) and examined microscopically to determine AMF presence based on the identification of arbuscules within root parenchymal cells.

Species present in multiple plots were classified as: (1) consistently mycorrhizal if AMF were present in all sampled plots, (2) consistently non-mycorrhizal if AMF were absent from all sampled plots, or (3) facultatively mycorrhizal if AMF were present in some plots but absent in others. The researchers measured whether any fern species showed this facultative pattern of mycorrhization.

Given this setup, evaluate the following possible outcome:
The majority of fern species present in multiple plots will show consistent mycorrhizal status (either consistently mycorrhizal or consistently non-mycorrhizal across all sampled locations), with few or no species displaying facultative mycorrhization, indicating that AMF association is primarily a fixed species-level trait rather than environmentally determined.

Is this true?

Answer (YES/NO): NO